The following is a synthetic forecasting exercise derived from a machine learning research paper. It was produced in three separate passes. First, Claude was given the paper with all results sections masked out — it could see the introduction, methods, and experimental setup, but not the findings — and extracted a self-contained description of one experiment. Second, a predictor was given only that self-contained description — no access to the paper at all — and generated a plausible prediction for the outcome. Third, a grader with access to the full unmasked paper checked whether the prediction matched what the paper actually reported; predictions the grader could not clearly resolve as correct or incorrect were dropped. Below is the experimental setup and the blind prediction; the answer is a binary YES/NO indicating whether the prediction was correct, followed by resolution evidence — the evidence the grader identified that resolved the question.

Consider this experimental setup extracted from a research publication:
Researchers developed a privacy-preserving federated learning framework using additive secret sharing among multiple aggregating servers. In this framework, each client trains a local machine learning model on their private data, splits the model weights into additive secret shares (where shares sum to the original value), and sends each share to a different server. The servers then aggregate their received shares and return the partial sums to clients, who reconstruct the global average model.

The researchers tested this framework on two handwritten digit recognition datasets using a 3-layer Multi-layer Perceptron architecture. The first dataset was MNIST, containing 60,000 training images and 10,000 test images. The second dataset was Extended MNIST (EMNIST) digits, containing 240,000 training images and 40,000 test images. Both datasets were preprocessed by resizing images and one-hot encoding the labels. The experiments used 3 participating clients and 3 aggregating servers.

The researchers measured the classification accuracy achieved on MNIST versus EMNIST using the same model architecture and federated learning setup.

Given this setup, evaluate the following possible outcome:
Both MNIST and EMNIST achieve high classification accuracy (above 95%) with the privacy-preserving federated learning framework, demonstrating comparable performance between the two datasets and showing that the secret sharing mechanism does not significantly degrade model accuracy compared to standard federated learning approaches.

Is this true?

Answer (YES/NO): YES